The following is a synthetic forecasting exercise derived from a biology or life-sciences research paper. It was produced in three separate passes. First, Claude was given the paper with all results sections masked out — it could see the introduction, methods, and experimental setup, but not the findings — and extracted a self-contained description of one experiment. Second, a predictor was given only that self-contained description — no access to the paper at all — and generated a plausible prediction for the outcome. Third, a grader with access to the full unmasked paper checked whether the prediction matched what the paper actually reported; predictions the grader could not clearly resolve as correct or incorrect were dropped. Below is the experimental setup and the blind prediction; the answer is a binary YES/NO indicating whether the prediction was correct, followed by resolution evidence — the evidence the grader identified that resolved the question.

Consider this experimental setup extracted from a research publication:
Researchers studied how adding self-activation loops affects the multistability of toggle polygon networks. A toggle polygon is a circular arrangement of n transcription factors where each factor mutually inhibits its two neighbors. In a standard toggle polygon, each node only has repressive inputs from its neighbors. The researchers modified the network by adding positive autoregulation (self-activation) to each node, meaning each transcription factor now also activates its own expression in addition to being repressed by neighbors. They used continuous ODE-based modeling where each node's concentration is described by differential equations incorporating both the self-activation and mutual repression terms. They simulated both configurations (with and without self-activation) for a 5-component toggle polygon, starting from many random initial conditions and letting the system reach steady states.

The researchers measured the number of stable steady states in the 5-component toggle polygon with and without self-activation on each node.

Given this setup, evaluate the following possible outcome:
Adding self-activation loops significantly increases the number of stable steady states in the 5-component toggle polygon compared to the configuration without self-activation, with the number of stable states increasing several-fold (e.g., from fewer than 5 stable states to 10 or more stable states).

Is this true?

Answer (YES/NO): NO